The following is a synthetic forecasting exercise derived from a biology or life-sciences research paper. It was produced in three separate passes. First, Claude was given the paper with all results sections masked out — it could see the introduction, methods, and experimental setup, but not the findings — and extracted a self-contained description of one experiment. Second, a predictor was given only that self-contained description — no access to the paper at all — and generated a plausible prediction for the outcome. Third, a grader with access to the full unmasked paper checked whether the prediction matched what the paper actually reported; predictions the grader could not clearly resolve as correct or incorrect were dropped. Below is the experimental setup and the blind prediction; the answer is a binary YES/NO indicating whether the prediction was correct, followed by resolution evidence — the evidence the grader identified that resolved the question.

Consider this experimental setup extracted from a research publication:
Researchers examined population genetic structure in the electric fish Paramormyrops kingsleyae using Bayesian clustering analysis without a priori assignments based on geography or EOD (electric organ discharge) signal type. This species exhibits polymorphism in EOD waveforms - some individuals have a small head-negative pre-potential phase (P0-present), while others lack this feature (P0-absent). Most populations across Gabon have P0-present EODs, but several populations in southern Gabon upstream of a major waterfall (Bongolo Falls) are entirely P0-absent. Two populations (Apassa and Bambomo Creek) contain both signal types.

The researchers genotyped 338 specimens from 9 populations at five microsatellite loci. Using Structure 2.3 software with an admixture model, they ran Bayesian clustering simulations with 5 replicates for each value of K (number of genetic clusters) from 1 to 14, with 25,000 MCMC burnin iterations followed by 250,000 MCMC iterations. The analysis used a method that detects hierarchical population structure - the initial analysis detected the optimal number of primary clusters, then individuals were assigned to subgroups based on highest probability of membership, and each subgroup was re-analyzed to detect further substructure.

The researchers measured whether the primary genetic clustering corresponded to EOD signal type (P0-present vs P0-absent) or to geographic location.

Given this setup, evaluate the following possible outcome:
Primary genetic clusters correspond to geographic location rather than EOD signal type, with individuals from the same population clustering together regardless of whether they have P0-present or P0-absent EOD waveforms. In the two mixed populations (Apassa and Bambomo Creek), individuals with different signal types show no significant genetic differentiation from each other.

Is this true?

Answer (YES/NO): YES